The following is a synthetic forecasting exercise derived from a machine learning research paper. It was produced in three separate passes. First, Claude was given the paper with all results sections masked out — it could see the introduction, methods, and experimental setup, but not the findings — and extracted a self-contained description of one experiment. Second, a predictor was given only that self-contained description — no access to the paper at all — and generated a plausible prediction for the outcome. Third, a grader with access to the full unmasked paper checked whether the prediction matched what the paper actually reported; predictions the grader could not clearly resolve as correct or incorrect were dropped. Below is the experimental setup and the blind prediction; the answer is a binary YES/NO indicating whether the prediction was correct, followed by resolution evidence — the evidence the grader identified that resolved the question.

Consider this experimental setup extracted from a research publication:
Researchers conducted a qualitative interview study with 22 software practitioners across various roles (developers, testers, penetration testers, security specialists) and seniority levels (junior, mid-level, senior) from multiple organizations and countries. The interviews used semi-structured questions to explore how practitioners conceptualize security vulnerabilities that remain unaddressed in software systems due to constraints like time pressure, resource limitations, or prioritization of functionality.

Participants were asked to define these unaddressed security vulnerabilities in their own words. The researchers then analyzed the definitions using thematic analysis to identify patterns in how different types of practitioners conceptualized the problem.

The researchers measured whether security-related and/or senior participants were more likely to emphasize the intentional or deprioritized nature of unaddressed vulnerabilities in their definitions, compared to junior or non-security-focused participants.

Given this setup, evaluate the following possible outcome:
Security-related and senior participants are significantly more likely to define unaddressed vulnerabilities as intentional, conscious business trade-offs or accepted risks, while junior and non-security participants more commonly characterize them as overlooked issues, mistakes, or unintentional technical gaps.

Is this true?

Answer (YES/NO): YES